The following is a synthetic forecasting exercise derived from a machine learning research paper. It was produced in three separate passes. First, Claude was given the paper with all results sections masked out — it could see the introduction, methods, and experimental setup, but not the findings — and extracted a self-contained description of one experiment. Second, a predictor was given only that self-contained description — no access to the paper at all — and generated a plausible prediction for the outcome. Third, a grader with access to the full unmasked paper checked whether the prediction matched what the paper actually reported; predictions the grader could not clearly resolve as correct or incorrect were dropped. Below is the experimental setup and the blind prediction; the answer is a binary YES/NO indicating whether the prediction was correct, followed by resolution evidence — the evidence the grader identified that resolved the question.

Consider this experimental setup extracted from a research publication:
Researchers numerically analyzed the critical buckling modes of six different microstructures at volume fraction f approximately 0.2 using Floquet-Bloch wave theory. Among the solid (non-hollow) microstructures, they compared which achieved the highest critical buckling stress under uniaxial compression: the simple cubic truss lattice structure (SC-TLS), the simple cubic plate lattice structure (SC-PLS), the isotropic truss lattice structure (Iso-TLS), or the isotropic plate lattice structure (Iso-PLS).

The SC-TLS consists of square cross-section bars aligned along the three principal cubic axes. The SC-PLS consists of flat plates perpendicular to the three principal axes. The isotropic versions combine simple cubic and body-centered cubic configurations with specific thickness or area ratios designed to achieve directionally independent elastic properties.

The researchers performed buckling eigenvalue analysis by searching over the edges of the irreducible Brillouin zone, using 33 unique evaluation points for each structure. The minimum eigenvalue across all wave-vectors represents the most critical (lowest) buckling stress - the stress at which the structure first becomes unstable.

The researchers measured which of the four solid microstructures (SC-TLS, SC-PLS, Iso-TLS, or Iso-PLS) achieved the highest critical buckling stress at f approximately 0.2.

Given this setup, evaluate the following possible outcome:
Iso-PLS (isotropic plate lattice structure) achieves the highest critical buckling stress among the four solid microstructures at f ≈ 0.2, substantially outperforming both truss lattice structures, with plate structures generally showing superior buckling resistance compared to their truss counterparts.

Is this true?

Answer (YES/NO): NO